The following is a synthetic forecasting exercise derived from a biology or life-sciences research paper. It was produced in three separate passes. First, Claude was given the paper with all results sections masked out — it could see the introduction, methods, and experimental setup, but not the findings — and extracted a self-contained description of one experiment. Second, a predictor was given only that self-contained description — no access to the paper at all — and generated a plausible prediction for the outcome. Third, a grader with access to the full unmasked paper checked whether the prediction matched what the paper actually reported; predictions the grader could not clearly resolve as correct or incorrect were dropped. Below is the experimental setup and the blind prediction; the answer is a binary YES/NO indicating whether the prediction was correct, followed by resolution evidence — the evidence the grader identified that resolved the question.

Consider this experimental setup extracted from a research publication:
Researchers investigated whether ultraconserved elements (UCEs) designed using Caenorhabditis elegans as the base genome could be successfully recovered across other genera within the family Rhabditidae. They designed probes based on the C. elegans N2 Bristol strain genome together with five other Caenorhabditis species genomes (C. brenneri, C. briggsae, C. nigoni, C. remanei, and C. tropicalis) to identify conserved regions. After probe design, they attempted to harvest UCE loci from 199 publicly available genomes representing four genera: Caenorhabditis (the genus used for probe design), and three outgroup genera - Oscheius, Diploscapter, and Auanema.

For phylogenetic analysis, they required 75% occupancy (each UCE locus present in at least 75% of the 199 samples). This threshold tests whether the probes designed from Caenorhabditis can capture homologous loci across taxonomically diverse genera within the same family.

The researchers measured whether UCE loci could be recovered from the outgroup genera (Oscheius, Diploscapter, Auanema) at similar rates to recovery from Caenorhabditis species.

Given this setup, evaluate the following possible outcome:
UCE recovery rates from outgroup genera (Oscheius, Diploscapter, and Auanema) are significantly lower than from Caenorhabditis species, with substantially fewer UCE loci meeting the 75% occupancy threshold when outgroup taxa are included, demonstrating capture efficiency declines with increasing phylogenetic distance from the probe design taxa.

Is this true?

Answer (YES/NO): YES